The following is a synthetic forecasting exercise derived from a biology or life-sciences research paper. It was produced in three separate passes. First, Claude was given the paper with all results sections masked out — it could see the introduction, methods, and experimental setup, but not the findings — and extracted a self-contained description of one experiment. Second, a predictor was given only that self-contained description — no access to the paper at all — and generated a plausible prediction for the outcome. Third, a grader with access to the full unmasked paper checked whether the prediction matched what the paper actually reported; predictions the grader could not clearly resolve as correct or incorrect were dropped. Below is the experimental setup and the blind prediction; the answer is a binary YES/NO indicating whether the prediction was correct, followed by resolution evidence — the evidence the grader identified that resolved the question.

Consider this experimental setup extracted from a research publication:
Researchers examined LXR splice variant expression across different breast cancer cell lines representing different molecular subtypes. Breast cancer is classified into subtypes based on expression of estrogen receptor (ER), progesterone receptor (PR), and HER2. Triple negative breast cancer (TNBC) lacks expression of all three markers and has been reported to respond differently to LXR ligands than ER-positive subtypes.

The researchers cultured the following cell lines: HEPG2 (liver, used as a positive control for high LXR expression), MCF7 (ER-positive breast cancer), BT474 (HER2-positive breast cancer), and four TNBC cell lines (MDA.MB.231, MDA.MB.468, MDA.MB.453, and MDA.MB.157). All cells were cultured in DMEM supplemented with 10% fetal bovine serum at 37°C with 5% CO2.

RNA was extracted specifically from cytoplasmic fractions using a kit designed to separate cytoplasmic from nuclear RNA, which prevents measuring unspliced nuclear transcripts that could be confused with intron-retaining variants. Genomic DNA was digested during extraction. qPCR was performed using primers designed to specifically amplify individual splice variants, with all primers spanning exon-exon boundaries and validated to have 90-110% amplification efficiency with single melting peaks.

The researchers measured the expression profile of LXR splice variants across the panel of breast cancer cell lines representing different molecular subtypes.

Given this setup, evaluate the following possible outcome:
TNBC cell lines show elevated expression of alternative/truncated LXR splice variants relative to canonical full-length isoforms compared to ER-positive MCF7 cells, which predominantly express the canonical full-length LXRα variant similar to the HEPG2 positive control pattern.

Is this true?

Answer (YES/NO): NO